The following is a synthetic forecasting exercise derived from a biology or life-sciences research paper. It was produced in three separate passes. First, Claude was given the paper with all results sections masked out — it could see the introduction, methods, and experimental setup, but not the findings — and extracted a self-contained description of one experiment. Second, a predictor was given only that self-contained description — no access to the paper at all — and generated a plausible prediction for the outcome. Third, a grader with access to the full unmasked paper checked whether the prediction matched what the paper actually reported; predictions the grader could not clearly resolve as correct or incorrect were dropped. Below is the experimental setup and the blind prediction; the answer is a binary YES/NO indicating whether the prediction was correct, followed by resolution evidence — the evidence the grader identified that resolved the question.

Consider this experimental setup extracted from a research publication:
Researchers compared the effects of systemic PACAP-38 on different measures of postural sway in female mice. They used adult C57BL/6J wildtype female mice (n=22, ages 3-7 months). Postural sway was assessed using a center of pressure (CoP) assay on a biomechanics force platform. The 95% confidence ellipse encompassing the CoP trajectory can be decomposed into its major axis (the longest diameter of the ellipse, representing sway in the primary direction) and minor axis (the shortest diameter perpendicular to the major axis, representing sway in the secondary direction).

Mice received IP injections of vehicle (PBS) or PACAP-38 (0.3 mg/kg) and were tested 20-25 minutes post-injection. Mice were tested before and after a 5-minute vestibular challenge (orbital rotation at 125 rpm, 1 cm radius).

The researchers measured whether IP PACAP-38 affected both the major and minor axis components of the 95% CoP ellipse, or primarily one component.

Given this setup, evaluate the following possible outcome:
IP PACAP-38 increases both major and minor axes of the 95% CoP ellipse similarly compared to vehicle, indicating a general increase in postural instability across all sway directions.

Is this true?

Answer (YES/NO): YES